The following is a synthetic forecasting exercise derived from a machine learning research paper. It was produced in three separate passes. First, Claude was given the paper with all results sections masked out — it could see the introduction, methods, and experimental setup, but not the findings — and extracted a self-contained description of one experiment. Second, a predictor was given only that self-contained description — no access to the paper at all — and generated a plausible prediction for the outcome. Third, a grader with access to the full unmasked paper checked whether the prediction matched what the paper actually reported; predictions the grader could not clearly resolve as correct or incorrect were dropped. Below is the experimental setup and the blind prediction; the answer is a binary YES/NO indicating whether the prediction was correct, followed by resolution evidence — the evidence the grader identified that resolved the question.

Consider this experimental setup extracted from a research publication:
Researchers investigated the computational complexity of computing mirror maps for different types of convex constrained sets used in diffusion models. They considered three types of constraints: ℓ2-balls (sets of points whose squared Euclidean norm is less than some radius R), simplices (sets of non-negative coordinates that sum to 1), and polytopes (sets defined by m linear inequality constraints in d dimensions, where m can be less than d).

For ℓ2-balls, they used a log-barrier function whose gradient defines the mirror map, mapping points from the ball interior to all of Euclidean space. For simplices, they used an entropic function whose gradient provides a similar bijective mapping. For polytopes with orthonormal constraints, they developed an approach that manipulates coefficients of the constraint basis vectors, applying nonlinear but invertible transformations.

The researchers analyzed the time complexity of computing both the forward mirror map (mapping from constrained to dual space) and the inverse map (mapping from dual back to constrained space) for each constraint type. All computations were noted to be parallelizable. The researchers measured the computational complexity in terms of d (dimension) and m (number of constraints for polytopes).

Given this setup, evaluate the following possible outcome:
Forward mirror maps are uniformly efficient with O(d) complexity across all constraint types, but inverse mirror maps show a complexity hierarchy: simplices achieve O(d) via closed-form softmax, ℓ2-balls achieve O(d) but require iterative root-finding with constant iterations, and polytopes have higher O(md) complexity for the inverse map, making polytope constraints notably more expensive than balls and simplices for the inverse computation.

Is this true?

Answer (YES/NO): NO